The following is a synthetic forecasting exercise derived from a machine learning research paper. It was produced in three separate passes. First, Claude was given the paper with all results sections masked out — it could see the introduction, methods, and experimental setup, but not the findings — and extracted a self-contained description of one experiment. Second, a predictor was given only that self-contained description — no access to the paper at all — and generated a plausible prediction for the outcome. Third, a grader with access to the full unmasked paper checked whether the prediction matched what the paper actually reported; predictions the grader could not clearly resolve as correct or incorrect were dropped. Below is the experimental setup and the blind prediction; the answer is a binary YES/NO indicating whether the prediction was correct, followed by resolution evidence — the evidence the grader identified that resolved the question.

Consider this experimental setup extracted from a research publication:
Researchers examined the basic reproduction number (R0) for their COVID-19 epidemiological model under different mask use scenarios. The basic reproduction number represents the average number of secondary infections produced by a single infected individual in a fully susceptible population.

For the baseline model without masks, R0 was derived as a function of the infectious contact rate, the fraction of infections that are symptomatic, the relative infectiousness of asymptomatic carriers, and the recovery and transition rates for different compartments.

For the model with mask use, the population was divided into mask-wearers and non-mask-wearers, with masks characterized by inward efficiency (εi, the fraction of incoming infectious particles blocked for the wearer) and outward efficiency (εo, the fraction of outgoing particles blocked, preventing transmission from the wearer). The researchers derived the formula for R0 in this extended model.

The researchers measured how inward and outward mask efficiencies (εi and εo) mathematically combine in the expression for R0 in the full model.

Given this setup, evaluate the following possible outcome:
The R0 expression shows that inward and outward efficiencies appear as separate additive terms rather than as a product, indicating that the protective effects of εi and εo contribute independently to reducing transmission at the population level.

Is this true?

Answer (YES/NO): NO